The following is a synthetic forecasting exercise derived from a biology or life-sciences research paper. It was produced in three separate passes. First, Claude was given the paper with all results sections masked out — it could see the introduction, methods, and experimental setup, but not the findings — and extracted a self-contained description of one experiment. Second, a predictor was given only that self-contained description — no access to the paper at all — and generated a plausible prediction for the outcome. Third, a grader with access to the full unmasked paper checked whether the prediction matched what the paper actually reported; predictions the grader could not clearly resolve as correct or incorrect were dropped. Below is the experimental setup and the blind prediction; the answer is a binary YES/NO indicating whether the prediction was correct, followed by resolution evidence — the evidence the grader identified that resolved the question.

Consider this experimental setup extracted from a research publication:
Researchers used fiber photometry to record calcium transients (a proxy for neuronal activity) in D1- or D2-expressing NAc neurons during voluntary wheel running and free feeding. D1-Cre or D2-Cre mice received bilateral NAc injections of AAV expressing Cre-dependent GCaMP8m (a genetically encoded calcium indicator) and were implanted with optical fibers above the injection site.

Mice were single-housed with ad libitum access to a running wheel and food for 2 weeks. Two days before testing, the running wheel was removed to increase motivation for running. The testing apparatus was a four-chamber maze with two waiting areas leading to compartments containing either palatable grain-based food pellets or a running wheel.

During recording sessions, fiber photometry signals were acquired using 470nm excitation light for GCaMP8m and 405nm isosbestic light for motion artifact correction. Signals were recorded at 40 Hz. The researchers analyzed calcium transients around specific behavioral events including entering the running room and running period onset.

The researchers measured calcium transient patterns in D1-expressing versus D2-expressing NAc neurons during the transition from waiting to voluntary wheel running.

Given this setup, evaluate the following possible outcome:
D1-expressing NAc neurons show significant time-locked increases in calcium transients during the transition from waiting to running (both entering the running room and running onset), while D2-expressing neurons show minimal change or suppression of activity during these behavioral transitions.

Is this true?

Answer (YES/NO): NO